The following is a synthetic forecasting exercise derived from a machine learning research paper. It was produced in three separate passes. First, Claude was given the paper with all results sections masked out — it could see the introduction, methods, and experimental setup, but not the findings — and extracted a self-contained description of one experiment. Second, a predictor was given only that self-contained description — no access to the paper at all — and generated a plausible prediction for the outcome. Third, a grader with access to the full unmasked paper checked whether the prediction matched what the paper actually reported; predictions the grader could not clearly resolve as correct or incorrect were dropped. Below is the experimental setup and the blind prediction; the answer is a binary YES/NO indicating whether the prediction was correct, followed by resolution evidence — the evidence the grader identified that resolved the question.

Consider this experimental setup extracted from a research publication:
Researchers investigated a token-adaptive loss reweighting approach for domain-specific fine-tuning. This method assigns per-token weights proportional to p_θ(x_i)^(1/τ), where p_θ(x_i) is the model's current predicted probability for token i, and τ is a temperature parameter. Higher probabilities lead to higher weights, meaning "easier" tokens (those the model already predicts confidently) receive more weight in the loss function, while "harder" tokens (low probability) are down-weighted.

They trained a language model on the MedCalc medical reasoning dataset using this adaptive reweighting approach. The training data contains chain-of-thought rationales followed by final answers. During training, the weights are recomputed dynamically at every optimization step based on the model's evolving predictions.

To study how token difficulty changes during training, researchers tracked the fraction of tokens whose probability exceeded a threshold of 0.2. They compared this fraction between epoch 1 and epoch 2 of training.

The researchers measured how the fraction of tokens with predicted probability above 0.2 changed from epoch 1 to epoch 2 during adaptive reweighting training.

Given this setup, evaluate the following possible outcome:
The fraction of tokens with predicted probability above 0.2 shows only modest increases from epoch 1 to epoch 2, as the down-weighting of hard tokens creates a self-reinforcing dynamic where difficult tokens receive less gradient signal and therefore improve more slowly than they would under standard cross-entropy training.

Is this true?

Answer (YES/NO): NO